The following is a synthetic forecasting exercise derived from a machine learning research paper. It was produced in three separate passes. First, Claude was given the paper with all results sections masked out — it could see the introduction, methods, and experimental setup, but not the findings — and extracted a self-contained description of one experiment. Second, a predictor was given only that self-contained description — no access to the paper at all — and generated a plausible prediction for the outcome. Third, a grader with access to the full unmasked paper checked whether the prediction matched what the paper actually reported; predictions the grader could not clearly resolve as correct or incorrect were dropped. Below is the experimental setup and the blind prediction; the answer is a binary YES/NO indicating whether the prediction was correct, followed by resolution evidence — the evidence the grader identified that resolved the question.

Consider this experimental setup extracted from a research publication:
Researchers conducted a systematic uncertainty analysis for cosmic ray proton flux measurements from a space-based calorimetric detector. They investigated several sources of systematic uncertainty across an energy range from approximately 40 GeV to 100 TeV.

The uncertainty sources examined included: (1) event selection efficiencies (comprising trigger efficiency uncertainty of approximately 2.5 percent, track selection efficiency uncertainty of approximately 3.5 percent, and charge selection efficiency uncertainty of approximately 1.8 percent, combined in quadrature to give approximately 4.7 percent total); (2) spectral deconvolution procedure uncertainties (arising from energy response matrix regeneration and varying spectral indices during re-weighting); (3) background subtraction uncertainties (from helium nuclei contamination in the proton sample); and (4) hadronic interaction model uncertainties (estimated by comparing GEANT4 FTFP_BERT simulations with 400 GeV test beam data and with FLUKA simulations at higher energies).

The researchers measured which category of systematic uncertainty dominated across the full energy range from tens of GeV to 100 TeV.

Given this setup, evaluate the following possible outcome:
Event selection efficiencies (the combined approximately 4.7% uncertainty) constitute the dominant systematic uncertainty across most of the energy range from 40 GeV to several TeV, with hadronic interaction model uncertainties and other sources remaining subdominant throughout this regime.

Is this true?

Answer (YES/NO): NO